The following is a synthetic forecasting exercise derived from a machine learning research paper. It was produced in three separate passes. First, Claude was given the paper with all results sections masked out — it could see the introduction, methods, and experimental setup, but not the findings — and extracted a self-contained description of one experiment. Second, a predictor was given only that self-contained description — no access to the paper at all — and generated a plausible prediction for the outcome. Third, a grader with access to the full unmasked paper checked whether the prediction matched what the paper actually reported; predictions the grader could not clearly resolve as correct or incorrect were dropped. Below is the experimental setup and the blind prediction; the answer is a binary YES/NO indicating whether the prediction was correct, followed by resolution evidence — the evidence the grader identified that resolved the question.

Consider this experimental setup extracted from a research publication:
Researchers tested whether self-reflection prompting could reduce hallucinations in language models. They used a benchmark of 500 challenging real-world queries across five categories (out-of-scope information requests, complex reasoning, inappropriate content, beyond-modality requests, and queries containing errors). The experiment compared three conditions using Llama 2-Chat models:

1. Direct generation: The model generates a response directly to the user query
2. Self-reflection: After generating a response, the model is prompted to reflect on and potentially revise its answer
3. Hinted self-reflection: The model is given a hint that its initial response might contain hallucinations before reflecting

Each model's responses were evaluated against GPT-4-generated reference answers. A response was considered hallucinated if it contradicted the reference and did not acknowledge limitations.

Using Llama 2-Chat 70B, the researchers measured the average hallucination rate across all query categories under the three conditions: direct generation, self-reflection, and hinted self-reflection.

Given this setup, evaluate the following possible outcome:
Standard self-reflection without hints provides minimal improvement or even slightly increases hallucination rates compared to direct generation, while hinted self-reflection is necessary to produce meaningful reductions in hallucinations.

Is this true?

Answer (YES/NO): NO